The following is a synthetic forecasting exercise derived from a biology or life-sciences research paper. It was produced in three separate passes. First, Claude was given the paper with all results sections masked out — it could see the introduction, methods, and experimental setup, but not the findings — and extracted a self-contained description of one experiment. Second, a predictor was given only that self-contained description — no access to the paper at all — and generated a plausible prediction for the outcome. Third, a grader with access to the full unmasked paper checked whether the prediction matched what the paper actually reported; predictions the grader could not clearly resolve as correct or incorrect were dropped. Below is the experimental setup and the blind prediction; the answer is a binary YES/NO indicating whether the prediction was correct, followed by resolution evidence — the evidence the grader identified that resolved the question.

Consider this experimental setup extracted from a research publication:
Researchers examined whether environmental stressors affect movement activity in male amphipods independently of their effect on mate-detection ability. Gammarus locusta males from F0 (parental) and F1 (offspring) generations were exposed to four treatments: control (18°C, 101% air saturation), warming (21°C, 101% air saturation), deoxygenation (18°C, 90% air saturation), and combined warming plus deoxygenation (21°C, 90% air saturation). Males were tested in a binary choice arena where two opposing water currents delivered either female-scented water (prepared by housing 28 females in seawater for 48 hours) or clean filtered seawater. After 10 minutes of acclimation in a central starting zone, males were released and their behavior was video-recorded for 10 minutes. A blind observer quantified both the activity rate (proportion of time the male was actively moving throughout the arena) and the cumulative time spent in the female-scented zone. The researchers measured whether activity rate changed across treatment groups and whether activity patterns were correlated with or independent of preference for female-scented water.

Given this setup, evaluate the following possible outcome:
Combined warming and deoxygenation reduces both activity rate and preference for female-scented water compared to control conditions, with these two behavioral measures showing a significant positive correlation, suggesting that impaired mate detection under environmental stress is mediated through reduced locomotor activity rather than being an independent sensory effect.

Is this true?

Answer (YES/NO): NO